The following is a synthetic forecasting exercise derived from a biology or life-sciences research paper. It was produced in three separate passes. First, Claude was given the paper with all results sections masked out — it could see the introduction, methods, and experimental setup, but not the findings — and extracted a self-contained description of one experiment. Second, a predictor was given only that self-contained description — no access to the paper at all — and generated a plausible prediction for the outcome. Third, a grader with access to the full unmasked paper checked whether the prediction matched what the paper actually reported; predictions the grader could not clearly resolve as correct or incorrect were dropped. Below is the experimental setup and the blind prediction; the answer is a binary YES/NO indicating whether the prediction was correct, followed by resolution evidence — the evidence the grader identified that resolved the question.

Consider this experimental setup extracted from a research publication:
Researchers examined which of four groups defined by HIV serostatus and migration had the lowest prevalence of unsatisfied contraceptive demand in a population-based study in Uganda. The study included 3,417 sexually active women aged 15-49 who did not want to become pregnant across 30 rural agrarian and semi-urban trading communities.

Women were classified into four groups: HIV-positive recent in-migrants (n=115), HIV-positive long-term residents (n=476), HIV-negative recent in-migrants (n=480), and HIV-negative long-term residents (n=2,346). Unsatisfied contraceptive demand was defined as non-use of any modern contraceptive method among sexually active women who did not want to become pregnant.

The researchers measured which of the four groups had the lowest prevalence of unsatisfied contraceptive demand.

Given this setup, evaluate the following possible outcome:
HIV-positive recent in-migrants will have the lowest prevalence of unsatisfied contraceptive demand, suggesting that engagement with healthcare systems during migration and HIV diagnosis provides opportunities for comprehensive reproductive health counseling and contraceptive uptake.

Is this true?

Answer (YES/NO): NO